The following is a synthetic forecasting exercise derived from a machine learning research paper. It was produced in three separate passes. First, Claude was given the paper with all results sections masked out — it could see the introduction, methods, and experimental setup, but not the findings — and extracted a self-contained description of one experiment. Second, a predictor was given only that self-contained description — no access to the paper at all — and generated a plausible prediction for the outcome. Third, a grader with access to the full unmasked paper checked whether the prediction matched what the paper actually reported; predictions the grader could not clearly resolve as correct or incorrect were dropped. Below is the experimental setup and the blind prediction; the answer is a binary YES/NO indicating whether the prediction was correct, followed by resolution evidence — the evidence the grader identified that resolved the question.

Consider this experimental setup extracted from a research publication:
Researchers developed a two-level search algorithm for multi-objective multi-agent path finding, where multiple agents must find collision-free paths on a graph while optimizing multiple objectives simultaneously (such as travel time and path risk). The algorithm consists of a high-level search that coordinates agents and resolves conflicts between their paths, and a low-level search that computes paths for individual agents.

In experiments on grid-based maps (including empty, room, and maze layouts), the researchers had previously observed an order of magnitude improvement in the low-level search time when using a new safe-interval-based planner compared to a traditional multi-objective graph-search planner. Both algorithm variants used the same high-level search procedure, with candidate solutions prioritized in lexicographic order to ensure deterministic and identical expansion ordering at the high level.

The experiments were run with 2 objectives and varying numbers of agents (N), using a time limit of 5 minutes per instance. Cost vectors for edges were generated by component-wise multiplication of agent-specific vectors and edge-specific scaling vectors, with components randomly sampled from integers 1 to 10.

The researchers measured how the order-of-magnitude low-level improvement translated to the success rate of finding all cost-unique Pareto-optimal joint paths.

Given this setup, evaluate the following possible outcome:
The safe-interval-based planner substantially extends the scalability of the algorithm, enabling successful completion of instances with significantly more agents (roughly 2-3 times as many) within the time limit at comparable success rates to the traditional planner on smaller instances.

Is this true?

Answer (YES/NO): NO